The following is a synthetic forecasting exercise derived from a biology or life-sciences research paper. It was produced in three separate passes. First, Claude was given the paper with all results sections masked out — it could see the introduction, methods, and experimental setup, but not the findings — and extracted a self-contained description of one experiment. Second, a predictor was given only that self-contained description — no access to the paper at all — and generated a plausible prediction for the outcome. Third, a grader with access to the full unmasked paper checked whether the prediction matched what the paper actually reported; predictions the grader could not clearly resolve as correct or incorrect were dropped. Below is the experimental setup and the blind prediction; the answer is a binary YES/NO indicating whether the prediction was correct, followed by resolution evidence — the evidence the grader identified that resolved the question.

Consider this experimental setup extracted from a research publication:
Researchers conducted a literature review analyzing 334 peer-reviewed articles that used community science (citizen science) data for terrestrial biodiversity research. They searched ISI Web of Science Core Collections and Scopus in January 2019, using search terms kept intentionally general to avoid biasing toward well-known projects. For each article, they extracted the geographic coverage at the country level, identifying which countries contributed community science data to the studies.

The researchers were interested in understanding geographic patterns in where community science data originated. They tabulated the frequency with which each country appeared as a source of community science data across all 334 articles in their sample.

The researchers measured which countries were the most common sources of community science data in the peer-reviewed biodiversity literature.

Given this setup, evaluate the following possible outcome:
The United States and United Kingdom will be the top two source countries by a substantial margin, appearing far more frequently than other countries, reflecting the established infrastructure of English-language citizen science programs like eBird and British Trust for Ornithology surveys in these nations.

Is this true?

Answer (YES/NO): YES